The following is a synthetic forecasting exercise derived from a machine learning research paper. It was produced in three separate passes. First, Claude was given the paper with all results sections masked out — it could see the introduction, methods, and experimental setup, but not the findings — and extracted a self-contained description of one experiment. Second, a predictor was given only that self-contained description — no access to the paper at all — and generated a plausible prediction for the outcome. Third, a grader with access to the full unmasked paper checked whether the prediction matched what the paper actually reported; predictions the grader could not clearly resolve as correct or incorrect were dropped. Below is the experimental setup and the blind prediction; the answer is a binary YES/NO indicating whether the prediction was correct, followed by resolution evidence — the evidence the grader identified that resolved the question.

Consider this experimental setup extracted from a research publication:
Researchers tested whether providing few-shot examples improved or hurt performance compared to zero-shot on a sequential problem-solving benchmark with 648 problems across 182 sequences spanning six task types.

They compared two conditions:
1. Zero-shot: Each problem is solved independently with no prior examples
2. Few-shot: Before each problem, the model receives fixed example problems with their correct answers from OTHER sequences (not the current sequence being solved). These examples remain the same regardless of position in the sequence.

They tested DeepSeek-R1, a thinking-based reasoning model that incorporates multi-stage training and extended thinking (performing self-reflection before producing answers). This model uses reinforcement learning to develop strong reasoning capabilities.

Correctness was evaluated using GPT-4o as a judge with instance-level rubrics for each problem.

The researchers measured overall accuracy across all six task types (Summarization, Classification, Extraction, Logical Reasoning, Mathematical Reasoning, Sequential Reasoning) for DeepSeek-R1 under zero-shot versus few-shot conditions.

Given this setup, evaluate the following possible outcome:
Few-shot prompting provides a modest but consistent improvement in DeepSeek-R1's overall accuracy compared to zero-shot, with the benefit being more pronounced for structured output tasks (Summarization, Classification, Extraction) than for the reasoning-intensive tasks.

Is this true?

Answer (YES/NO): NO